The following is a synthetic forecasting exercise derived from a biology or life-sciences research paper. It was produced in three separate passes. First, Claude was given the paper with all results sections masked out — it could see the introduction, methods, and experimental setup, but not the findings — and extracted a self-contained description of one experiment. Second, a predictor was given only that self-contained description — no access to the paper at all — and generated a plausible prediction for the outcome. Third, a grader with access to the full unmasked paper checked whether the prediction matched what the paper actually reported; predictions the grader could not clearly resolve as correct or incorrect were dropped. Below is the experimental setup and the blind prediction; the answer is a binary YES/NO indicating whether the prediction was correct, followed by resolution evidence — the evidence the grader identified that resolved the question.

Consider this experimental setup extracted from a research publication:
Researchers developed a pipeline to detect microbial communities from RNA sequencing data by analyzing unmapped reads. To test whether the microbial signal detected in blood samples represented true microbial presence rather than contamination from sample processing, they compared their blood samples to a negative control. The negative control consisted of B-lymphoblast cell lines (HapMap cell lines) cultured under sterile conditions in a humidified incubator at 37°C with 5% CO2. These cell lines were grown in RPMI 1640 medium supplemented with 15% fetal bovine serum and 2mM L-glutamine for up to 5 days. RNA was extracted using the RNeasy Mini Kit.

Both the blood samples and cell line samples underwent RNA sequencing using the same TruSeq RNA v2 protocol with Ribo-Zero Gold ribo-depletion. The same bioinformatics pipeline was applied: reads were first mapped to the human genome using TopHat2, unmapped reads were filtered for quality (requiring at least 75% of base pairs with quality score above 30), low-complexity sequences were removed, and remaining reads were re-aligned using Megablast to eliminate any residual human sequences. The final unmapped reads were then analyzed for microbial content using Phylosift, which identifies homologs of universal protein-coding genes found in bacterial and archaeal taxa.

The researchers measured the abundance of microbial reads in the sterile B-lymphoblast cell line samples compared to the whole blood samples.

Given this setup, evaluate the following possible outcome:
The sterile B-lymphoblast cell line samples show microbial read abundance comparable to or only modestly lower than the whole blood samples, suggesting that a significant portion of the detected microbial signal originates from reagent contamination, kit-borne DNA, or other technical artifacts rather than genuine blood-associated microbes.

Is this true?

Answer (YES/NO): NO